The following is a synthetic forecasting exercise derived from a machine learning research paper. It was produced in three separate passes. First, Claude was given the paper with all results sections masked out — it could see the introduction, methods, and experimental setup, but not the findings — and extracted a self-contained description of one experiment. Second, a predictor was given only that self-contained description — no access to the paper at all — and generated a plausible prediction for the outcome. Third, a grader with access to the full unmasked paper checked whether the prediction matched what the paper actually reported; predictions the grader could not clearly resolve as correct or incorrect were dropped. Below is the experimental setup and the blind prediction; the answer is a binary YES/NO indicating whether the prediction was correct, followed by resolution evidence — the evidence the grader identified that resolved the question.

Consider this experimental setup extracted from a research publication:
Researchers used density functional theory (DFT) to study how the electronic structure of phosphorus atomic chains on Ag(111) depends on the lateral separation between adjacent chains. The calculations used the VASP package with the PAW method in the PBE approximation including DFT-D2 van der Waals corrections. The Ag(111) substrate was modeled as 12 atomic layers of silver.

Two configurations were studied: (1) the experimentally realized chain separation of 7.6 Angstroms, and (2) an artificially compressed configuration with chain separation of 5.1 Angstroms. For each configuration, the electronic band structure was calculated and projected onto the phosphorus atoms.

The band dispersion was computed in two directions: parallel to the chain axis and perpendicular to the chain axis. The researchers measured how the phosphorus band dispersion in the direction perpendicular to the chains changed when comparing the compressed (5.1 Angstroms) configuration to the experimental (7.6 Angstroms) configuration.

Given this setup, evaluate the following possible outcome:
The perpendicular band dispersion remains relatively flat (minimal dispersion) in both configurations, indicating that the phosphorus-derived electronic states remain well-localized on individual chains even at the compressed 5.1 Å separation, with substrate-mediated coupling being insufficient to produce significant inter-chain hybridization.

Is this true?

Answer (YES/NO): NO